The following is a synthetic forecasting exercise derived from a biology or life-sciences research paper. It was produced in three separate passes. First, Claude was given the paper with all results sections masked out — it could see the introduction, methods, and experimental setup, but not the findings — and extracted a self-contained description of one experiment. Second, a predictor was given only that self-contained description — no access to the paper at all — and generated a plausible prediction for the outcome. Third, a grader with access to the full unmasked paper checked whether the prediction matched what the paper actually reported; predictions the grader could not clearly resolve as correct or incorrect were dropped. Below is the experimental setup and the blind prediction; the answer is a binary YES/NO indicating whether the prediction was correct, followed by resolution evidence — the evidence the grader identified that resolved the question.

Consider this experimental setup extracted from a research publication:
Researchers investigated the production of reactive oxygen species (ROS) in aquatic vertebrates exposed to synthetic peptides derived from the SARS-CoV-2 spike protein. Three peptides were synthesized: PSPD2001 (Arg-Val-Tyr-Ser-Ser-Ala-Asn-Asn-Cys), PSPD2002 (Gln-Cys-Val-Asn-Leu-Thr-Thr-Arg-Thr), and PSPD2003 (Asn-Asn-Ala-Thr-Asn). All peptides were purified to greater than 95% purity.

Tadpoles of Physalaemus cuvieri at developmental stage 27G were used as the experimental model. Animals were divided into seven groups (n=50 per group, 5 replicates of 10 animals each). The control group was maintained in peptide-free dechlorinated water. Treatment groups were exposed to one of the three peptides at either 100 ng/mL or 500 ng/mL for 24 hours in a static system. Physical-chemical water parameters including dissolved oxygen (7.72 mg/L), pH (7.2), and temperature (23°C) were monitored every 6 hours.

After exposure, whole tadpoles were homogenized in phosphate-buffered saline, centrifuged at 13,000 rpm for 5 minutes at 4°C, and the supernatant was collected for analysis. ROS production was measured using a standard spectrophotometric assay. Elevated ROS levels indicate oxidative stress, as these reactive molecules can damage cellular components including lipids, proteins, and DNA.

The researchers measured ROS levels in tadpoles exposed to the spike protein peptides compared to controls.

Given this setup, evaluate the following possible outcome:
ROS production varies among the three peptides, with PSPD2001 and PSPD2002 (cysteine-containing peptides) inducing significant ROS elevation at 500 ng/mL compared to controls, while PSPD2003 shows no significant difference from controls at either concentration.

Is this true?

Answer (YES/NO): NO